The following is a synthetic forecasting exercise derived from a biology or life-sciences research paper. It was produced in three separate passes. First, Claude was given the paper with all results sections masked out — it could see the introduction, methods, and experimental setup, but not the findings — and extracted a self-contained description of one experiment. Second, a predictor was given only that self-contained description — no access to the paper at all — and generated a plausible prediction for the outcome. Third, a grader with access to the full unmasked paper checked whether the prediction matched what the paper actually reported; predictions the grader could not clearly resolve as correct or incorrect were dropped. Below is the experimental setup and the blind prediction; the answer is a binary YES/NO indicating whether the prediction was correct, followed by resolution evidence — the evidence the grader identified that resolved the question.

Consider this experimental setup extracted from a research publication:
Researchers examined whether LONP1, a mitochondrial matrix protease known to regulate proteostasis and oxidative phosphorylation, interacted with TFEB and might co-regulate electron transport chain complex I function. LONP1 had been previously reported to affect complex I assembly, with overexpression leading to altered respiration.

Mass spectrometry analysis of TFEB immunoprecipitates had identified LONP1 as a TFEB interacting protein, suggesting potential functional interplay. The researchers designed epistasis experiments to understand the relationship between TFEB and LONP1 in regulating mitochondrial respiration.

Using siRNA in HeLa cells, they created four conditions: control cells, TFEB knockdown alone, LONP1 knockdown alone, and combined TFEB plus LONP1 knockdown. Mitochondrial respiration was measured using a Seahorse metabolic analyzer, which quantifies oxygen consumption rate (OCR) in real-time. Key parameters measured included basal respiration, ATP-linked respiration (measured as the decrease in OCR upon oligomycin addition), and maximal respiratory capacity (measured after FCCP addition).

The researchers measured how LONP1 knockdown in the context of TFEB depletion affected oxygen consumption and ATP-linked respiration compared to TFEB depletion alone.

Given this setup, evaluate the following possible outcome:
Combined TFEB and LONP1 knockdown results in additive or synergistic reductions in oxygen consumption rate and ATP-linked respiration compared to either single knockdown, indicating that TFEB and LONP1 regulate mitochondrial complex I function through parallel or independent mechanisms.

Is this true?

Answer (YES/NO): NO